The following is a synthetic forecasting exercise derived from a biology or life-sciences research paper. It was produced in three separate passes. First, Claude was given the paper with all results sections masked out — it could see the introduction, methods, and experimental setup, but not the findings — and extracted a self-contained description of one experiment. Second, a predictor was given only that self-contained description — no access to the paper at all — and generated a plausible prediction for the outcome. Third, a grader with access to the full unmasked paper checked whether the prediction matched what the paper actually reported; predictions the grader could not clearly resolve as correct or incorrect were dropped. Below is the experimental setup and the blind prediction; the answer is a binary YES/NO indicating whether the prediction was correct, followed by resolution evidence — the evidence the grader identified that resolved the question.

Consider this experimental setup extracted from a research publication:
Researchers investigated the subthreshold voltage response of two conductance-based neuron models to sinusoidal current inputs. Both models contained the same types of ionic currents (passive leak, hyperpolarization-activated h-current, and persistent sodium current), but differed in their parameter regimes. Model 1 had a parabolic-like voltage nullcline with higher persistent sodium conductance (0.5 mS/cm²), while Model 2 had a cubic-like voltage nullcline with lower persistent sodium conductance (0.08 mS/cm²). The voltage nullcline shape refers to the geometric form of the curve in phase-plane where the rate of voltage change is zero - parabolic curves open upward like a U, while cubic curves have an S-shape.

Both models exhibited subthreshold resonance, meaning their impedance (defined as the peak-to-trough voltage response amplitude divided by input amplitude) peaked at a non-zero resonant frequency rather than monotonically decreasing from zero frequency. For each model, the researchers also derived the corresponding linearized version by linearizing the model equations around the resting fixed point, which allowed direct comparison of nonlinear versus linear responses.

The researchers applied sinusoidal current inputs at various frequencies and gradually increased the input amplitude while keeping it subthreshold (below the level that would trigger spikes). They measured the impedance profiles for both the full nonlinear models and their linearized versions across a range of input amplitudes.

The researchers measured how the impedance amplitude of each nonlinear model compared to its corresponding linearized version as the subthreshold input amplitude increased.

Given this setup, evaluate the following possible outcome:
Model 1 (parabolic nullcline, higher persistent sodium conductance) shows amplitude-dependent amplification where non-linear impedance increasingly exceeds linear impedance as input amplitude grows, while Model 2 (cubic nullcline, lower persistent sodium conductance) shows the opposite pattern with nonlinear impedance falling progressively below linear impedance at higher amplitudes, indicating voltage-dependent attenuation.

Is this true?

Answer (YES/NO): YES